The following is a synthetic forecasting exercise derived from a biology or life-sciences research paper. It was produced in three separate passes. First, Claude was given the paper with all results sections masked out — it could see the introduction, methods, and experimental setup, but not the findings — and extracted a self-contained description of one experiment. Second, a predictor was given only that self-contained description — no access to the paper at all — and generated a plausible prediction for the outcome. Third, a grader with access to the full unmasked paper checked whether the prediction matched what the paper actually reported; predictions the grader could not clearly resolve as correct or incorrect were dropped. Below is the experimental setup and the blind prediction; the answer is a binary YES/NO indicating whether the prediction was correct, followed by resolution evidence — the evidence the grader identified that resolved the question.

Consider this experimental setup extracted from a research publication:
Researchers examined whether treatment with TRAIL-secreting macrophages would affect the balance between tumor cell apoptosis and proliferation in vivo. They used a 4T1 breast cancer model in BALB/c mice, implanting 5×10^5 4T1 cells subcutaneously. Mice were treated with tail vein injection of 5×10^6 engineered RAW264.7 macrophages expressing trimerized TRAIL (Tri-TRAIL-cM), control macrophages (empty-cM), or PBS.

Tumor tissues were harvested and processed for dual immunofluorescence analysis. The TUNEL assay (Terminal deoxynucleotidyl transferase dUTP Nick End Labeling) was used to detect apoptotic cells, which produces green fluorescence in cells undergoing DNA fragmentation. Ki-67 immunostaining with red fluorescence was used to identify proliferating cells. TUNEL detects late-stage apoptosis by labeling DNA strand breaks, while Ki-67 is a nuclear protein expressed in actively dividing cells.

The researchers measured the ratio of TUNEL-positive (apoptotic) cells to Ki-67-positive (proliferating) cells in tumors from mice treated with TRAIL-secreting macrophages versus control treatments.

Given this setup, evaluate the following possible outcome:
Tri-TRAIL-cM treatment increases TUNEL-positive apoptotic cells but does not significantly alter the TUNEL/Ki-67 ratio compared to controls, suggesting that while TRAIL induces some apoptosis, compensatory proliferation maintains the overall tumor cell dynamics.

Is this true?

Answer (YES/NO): NO